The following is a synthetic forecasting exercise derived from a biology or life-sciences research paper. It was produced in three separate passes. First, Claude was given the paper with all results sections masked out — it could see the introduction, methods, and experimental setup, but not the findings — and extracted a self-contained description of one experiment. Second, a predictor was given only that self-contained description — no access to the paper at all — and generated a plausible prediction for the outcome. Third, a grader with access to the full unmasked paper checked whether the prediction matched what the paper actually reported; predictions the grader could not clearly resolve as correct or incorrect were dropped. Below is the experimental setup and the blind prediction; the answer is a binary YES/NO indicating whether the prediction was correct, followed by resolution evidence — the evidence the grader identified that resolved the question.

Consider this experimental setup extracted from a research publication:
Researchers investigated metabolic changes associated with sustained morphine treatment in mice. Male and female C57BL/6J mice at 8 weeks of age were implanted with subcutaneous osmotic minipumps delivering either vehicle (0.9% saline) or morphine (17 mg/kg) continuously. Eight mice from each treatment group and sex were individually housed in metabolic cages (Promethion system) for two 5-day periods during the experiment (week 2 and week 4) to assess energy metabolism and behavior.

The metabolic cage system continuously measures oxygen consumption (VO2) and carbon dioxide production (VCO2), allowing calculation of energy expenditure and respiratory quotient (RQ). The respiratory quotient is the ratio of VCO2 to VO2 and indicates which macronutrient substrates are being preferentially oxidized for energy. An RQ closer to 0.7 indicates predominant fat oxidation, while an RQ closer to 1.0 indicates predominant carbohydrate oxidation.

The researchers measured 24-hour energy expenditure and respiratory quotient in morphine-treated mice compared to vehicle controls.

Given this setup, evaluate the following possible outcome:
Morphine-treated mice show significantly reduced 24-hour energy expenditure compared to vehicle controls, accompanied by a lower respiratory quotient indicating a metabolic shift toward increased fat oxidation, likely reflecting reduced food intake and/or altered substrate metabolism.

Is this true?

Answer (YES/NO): NO